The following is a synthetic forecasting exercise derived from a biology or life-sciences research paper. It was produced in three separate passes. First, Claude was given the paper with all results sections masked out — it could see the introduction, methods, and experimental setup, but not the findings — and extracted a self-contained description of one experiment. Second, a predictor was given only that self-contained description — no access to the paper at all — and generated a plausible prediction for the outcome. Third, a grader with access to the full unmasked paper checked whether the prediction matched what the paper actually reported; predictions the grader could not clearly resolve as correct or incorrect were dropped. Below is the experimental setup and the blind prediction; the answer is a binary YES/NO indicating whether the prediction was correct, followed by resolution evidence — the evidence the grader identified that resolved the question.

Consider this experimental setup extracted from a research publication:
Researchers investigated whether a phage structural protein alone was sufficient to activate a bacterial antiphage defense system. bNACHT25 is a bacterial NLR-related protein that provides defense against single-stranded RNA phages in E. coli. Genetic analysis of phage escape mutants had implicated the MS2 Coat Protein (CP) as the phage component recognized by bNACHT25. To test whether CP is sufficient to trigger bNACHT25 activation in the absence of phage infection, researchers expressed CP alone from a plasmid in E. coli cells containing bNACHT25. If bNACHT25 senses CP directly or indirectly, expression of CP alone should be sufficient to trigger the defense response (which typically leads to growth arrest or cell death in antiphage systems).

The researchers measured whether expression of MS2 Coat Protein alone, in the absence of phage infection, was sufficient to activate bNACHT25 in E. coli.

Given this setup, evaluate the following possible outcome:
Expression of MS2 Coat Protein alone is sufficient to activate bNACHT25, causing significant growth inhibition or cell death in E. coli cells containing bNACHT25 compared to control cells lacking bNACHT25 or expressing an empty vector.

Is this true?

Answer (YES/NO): YES